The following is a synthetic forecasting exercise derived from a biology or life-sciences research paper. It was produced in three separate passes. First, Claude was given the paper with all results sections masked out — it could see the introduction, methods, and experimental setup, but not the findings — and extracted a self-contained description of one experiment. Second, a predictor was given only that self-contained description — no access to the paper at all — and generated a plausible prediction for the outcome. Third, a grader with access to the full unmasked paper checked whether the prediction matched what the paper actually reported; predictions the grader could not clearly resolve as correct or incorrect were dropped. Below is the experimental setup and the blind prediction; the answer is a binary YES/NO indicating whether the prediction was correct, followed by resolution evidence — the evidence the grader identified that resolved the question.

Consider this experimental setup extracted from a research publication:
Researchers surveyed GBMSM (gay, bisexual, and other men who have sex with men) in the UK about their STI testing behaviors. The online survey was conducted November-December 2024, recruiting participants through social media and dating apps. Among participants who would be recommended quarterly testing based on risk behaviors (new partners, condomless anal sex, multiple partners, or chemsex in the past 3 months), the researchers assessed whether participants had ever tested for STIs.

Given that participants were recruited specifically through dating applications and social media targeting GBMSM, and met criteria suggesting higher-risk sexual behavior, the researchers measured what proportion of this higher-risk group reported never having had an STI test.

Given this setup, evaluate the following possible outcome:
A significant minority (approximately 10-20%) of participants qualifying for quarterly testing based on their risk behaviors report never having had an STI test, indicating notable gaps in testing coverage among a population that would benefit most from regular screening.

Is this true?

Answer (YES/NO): NO